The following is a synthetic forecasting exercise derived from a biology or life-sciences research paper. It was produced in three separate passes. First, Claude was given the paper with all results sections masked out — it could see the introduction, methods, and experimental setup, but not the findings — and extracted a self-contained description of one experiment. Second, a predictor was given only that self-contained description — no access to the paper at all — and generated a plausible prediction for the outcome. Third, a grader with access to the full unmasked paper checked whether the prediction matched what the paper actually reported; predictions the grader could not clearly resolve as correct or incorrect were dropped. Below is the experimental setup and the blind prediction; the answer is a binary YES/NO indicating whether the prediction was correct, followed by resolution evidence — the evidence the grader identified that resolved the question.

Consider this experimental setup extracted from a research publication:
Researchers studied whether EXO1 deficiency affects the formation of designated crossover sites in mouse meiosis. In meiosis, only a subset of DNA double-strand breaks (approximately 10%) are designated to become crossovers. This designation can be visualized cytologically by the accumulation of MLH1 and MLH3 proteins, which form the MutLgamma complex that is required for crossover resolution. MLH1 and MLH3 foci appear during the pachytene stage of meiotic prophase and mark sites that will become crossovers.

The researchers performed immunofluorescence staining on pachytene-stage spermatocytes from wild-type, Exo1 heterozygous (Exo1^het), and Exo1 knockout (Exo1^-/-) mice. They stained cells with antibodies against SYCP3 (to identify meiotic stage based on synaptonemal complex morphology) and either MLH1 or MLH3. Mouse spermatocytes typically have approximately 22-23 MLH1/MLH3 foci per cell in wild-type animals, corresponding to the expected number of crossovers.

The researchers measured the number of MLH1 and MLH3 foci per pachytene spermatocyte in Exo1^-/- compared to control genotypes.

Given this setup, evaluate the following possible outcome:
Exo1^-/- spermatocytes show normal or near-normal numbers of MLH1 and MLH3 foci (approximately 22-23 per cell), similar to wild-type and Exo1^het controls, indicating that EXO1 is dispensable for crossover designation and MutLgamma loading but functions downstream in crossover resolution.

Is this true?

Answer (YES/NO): NO